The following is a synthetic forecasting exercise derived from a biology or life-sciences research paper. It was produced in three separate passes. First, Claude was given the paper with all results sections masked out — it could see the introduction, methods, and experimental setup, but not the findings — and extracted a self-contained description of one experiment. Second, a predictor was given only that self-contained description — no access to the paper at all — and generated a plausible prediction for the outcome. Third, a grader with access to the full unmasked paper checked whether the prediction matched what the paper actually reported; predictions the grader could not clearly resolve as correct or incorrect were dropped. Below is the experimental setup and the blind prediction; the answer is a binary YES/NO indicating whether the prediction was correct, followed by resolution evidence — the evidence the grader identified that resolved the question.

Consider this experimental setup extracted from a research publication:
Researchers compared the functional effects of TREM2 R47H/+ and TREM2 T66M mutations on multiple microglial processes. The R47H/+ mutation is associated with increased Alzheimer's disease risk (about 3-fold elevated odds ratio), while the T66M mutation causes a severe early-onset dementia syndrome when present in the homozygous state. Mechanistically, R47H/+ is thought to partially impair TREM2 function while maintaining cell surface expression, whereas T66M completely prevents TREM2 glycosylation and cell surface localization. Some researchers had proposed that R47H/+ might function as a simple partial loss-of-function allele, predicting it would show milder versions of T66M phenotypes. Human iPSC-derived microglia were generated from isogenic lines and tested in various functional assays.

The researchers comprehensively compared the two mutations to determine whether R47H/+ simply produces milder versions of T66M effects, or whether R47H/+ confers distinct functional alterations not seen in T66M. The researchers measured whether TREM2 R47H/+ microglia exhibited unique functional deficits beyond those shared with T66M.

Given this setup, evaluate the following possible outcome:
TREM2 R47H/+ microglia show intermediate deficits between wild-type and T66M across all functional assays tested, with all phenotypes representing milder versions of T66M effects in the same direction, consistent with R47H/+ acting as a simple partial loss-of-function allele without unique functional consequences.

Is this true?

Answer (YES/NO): NO